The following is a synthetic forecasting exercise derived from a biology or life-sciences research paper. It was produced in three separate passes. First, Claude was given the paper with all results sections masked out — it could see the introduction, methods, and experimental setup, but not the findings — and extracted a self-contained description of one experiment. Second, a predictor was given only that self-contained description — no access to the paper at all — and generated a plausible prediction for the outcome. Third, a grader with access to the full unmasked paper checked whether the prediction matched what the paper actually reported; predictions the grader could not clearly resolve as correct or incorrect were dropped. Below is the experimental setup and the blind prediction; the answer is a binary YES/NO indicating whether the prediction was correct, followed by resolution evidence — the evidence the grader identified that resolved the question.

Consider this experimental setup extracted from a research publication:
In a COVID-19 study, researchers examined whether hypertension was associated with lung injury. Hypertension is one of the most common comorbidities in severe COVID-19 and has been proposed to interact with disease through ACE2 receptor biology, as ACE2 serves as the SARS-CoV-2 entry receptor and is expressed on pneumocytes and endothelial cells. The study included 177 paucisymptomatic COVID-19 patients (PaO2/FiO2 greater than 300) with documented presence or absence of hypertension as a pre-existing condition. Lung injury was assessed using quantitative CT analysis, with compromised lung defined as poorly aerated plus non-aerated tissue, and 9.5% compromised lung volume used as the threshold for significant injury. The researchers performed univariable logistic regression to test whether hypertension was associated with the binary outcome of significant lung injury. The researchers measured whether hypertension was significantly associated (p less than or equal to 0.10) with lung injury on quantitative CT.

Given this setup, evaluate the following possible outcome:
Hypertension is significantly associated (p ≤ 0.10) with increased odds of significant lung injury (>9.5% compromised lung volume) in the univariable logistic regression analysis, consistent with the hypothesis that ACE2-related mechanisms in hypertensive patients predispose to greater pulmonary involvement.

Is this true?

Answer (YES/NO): NO